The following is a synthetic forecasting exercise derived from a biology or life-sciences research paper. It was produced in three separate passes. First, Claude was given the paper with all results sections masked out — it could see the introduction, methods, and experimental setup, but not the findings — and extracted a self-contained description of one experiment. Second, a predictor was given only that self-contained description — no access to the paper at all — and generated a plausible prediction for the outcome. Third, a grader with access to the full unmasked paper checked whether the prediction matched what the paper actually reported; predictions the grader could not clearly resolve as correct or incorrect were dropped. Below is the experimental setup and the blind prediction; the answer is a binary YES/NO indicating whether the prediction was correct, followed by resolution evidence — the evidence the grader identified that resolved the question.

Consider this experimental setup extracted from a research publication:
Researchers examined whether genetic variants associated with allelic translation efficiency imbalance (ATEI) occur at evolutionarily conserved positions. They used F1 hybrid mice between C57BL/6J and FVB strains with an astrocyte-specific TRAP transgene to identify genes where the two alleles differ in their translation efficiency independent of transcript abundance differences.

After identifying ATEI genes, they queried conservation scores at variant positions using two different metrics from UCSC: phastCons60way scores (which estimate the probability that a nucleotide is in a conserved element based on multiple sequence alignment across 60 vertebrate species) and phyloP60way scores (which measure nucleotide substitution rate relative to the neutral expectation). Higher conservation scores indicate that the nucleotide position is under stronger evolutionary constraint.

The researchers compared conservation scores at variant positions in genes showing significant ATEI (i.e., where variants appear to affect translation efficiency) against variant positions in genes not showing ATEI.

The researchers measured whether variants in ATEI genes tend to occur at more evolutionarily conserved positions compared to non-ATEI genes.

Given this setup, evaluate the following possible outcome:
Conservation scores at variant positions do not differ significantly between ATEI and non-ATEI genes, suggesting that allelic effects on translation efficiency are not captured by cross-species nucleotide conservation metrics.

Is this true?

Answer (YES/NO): NO